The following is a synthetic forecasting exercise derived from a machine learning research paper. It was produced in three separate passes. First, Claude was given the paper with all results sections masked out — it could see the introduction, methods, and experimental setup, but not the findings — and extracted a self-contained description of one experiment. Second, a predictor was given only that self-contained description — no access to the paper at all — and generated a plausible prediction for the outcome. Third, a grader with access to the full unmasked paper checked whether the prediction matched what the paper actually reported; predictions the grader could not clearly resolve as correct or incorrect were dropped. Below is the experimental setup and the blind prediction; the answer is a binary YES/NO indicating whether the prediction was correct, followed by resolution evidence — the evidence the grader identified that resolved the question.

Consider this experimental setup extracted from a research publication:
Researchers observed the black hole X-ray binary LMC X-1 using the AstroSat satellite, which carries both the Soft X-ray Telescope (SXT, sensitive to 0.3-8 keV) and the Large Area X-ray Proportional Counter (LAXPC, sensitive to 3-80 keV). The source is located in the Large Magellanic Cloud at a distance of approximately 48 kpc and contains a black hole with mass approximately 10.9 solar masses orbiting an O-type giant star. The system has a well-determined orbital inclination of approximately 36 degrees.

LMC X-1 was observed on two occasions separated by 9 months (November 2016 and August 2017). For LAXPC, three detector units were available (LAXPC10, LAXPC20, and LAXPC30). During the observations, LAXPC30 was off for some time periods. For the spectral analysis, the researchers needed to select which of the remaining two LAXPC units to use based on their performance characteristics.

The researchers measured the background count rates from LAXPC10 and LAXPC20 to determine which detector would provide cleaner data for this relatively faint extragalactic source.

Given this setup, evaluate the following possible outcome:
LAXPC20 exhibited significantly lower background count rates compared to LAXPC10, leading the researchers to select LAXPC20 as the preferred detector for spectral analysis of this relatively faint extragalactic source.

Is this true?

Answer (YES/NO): YES